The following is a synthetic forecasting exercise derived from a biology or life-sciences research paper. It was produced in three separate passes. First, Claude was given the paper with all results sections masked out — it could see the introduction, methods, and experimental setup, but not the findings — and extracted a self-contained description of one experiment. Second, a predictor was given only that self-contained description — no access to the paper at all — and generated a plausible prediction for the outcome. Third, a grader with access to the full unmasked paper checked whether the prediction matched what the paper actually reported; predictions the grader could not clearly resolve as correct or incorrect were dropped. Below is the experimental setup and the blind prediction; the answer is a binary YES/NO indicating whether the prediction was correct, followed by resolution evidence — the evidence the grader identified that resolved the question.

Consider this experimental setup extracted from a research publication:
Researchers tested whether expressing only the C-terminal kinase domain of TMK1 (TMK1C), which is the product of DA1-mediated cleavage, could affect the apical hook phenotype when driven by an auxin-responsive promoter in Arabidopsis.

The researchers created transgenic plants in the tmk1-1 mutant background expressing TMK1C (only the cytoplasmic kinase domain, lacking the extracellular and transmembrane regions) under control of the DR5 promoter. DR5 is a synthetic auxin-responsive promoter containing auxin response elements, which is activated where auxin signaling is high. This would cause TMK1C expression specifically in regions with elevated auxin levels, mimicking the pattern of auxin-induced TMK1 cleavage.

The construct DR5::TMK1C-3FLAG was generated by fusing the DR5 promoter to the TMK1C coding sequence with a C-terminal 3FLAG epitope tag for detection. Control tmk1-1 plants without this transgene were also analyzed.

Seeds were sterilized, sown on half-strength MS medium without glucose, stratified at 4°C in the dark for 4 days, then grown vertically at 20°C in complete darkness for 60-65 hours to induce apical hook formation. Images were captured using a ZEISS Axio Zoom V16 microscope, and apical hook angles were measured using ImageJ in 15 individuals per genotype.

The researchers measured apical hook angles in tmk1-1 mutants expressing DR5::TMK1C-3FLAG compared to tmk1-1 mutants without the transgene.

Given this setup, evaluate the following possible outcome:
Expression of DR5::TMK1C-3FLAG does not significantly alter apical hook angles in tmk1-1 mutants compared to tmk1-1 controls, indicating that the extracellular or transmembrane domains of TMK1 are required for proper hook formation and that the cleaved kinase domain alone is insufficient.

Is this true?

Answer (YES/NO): NO